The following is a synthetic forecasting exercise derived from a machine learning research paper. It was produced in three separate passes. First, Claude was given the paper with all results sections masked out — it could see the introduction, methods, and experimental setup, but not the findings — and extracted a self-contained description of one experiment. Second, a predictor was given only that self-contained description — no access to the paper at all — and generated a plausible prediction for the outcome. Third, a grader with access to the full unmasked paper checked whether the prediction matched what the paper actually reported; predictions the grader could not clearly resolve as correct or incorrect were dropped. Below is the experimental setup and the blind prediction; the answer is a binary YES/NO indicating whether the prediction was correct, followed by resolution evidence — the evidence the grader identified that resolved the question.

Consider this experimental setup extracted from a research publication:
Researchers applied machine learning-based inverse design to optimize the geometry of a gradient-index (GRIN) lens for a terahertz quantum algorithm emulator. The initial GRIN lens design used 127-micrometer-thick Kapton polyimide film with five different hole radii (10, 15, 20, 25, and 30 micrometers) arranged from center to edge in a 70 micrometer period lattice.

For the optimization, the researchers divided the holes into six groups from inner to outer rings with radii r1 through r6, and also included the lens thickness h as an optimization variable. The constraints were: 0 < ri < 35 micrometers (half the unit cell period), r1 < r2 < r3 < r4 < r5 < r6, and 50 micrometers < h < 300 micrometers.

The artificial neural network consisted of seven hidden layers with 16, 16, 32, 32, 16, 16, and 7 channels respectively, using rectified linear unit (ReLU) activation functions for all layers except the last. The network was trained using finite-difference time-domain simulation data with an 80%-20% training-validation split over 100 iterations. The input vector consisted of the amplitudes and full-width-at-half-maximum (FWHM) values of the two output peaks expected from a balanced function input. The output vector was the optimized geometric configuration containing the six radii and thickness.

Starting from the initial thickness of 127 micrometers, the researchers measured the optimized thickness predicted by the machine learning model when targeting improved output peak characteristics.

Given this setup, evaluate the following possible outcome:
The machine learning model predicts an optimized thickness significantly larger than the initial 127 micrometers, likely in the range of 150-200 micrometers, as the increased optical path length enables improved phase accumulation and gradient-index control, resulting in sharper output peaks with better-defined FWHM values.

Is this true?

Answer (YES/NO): NO